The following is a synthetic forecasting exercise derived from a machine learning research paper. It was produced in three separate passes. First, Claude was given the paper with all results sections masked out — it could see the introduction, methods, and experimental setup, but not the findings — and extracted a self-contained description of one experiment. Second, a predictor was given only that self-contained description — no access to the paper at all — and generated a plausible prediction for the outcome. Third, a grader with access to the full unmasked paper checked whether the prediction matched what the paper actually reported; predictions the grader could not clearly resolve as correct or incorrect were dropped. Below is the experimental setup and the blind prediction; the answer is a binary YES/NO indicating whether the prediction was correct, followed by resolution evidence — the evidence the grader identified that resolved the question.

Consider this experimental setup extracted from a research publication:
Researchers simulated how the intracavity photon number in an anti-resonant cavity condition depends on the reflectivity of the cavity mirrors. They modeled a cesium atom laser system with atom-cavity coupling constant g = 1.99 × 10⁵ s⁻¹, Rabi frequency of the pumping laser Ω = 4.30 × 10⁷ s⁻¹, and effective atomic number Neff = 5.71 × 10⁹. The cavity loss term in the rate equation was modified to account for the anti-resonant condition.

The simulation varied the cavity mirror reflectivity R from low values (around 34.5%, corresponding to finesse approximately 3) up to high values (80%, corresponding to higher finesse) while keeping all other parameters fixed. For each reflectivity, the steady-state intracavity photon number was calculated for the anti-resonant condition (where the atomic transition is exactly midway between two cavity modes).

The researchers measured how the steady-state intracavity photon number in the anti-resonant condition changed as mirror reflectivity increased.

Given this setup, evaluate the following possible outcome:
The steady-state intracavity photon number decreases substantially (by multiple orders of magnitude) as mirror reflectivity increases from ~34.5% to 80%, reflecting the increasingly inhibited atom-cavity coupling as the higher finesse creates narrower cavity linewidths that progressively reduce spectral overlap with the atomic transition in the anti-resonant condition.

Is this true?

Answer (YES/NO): YES